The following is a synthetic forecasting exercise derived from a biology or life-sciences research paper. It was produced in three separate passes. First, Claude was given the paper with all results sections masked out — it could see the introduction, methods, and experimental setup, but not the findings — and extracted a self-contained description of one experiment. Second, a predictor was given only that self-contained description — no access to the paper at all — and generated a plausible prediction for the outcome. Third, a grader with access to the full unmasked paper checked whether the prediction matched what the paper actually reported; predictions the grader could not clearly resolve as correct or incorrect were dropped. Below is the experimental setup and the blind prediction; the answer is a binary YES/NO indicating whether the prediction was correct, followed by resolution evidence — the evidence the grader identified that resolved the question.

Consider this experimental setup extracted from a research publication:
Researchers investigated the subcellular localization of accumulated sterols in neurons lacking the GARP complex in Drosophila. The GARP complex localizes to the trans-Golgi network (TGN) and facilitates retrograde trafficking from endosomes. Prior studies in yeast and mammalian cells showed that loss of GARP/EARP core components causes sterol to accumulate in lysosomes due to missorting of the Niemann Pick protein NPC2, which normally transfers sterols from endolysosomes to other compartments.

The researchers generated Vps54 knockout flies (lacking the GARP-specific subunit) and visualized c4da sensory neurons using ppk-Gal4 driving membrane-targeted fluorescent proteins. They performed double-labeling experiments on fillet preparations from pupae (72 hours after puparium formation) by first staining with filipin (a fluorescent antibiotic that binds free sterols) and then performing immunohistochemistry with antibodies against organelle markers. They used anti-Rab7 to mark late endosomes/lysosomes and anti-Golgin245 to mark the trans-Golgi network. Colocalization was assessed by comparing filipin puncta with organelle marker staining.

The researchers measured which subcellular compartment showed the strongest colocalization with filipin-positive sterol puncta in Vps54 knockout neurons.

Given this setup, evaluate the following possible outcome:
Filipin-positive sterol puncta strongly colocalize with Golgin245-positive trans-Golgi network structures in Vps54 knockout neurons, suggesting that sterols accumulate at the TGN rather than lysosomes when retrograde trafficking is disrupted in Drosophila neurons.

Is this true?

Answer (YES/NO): YES